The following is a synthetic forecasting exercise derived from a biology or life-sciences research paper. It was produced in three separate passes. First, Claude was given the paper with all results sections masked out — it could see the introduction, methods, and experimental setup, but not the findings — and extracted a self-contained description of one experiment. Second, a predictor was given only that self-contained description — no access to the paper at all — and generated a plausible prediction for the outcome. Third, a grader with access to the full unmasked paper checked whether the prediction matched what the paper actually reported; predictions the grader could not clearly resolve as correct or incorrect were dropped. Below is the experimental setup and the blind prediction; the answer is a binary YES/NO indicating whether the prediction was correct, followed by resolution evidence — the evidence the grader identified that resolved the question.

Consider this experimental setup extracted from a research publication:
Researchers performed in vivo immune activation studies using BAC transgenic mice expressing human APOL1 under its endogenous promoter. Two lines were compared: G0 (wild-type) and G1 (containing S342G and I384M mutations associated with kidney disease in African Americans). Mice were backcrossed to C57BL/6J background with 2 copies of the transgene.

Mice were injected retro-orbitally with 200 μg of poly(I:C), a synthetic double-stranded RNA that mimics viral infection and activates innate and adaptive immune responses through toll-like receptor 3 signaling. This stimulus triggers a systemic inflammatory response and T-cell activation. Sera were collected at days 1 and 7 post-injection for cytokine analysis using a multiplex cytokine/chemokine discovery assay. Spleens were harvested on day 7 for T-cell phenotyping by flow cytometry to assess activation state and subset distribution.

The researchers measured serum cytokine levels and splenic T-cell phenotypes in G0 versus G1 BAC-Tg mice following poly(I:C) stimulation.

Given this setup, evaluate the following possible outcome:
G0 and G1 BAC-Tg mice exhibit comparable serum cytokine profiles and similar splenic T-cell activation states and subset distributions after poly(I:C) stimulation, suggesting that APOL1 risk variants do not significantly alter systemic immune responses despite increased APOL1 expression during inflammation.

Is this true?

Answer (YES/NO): NO